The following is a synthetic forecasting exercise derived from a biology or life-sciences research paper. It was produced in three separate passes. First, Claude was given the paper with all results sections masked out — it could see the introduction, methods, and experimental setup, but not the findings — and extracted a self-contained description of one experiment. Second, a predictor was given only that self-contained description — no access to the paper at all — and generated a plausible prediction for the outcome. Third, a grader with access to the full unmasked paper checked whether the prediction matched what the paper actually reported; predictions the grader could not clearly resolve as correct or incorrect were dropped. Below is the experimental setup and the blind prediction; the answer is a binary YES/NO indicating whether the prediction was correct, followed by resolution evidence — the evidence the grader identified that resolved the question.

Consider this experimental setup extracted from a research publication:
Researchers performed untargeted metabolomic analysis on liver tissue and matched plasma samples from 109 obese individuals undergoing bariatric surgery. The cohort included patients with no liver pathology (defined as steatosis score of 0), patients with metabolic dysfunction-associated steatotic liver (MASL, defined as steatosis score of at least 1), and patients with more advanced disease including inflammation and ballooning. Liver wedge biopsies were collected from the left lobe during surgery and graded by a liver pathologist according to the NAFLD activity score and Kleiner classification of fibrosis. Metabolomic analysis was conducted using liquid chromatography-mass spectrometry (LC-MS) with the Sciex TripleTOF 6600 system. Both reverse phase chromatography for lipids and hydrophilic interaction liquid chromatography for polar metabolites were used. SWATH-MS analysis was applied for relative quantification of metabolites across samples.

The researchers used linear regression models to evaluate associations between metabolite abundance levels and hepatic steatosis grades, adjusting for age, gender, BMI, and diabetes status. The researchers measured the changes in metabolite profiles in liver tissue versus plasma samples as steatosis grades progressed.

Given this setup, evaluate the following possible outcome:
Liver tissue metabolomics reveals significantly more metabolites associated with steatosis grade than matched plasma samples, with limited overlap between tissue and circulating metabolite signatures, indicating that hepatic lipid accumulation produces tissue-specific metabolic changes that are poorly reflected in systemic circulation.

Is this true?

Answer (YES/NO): YES